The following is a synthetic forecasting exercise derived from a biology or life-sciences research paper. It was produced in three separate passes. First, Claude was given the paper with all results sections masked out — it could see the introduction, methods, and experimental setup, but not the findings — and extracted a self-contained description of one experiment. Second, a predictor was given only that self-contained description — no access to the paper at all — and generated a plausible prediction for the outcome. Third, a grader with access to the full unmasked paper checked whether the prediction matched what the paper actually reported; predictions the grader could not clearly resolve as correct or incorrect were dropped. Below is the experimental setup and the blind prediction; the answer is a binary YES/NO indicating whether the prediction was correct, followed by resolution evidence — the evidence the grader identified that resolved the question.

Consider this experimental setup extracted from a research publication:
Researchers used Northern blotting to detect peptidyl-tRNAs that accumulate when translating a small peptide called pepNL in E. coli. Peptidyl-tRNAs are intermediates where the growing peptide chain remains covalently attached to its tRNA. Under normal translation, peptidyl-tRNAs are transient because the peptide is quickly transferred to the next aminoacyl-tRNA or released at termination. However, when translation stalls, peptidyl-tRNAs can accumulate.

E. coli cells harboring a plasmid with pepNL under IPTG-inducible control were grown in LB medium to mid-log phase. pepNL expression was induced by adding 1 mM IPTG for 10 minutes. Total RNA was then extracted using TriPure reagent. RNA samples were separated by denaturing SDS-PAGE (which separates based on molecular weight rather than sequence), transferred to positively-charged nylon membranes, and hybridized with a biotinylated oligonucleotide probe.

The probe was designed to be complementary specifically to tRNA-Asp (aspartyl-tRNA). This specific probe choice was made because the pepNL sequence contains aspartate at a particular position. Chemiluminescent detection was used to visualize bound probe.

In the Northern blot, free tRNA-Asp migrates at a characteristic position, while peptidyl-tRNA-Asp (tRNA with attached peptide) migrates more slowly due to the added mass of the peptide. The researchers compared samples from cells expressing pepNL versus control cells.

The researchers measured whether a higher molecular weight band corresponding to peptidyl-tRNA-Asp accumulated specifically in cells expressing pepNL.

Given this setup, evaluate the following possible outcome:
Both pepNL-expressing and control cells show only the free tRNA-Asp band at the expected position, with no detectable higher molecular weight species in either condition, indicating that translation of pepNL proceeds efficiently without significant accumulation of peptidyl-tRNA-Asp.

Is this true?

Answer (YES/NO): NO